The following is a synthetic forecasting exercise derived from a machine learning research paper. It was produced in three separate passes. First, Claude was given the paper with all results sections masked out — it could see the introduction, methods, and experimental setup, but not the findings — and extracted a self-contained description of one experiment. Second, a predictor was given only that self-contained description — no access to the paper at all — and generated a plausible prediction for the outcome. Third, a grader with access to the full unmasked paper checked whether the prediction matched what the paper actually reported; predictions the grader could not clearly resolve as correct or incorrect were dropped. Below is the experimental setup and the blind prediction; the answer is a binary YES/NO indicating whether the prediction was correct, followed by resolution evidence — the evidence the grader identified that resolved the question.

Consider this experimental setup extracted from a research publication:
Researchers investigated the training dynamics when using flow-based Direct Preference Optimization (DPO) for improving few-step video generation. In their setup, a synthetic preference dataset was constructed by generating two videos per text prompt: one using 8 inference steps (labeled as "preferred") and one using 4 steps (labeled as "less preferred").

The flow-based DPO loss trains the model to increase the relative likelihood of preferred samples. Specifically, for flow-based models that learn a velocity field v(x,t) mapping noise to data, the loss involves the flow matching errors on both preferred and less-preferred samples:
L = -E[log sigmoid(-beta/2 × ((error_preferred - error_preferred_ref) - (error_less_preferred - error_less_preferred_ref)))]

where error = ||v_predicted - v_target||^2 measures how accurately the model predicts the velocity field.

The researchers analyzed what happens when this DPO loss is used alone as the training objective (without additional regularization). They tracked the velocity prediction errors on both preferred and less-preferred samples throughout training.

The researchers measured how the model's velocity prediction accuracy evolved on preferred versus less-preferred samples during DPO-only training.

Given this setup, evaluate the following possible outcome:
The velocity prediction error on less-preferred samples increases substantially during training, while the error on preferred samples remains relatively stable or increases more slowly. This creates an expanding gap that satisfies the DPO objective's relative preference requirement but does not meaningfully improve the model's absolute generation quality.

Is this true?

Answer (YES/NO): YES